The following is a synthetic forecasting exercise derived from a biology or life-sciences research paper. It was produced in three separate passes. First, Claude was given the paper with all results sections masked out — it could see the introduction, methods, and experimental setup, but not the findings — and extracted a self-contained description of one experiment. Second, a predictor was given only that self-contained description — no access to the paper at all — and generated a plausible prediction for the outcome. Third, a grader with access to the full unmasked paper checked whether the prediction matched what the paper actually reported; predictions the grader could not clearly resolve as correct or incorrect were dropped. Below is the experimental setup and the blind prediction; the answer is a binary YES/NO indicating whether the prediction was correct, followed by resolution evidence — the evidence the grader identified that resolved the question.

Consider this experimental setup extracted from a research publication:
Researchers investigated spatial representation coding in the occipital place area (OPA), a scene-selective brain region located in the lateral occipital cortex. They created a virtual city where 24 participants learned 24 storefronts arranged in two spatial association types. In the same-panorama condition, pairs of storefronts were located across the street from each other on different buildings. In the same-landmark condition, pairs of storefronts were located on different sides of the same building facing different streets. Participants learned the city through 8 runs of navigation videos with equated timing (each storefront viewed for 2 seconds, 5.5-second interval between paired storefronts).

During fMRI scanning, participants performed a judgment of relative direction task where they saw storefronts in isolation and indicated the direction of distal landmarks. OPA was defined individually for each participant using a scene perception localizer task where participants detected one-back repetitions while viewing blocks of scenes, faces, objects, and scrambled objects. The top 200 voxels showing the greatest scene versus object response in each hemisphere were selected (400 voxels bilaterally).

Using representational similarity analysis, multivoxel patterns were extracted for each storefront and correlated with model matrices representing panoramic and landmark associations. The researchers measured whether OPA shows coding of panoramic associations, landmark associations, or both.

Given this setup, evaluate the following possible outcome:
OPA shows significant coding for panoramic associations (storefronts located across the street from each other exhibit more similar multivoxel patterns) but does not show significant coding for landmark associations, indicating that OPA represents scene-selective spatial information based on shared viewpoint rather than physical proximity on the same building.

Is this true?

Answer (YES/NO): NO